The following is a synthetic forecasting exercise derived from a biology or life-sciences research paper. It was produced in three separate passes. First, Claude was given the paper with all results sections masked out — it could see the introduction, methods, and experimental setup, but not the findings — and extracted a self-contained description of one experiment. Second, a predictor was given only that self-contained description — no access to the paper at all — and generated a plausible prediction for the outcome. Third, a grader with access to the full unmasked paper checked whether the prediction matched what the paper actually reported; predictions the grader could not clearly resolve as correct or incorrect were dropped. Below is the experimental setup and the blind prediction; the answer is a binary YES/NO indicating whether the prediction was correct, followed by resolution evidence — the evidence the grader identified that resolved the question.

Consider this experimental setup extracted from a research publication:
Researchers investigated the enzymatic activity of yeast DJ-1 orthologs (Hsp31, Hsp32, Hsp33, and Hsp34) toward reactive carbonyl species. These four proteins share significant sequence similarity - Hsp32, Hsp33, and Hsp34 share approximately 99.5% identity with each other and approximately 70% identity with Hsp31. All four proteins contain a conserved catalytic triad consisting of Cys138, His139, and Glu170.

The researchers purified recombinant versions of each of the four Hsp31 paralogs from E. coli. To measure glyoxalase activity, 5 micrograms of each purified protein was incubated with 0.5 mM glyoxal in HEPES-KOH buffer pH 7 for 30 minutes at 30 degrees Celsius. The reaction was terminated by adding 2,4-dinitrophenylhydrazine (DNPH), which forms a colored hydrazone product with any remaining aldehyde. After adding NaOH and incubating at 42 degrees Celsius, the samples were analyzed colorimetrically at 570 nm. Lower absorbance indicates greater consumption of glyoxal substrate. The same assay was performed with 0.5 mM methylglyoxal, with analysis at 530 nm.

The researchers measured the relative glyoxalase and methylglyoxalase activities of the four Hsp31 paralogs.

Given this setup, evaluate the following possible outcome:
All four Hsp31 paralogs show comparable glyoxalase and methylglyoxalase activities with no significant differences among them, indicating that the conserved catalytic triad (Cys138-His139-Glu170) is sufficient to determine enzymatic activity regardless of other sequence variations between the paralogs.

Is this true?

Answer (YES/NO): NO